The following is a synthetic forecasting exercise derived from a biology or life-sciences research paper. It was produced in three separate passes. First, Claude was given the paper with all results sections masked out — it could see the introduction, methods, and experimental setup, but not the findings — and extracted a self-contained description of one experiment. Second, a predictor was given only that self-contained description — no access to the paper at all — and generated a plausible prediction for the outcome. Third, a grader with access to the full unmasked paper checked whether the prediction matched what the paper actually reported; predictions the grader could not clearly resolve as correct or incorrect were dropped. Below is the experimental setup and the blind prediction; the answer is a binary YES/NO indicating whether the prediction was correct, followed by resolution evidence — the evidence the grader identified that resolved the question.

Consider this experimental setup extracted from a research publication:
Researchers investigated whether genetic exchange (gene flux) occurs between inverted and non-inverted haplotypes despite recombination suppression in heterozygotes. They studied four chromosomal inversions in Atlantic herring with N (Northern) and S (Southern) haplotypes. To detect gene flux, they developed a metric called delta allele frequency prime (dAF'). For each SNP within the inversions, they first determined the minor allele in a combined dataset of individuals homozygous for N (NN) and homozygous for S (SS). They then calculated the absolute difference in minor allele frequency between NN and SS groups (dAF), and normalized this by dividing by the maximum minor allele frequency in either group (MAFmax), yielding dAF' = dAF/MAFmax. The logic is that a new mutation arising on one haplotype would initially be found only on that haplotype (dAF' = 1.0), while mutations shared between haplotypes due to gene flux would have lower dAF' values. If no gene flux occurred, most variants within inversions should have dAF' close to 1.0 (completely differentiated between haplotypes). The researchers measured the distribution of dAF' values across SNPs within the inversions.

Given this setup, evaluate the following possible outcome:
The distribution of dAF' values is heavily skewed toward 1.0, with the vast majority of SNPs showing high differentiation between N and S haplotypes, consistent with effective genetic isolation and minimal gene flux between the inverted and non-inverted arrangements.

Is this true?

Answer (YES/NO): NO